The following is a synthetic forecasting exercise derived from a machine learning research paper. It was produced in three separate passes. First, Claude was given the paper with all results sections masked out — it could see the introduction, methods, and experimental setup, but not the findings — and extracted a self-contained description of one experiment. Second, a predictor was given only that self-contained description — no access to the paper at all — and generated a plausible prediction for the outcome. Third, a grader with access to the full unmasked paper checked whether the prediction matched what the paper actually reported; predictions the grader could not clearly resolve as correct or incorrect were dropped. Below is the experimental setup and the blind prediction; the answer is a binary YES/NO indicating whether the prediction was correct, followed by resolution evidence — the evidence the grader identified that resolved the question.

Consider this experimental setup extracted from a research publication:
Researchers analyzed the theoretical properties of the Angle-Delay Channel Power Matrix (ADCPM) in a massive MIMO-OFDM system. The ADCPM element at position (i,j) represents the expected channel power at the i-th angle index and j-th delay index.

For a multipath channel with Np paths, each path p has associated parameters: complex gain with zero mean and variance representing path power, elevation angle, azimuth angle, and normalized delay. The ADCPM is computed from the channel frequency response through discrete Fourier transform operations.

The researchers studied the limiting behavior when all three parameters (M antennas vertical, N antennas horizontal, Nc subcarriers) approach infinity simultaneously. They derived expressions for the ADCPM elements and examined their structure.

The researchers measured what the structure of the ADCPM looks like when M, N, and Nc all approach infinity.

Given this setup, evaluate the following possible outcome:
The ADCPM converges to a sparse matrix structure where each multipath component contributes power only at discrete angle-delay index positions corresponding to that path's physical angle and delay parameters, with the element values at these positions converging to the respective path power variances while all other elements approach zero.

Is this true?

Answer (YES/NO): YES